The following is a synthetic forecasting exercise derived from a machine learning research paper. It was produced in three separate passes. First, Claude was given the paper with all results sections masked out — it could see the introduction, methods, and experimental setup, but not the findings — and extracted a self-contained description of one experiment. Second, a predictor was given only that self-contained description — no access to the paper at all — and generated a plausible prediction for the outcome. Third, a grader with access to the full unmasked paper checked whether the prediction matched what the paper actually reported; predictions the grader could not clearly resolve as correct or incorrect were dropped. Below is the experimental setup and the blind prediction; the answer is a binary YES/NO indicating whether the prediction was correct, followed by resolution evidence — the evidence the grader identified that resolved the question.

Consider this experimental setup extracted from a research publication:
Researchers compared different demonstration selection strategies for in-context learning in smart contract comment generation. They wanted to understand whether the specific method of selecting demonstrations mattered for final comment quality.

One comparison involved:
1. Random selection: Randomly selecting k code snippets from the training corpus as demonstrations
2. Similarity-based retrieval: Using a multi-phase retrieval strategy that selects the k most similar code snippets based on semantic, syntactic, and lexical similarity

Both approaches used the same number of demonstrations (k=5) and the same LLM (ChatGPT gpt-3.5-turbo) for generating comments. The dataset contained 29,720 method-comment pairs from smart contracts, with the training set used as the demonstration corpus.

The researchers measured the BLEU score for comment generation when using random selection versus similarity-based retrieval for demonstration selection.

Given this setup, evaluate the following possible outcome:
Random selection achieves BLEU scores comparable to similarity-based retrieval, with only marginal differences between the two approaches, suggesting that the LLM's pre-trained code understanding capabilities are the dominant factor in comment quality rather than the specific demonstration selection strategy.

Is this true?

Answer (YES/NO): NO